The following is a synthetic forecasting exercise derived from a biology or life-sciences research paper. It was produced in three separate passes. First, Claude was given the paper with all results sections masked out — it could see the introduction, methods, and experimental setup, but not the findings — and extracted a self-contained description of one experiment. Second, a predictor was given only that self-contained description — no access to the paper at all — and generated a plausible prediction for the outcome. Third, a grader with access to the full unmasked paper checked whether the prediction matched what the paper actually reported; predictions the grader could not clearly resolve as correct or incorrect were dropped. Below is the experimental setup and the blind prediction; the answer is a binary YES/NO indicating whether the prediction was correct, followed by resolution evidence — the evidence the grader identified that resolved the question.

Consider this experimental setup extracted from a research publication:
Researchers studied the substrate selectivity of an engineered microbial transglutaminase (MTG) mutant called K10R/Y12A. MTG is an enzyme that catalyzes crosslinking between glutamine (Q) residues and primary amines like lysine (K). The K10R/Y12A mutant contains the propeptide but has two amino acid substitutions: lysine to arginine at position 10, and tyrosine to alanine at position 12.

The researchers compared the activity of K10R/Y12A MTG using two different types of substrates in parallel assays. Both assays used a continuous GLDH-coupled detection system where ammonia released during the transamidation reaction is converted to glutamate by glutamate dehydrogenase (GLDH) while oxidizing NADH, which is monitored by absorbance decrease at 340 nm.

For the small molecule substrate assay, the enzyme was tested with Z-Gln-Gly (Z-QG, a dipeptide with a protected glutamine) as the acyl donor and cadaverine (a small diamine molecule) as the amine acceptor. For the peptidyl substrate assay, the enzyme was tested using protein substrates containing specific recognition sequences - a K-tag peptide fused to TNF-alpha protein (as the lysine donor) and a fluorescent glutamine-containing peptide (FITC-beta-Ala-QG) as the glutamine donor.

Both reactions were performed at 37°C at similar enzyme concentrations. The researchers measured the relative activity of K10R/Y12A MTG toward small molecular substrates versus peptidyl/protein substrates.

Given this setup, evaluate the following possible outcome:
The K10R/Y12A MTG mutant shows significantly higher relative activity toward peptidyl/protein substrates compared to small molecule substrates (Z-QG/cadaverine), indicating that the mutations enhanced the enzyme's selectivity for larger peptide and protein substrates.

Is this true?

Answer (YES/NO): YES